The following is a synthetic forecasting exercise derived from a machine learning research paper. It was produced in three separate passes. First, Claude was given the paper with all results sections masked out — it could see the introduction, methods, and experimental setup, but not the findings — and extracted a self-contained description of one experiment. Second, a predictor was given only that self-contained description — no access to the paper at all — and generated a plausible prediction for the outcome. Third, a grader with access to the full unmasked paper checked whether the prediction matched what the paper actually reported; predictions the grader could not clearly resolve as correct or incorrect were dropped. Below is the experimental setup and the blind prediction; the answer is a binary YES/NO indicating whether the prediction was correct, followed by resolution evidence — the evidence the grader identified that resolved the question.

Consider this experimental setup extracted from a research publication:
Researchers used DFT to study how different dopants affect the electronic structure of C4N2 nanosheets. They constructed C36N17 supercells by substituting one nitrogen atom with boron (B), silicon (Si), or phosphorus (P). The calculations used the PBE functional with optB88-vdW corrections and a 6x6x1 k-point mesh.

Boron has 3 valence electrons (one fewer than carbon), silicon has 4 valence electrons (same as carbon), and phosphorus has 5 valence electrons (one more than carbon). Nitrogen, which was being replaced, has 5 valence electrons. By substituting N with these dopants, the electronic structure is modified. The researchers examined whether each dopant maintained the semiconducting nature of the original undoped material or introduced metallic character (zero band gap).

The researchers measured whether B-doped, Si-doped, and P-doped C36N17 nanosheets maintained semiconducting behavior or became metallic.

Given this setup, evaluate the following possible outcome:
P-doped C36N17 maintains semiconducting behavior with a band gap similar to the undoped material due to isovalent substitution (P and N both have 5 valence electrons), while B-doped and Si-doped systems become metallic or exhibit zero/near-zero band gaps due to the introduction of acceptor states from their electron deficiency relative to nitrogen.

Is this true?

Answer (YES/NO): NO